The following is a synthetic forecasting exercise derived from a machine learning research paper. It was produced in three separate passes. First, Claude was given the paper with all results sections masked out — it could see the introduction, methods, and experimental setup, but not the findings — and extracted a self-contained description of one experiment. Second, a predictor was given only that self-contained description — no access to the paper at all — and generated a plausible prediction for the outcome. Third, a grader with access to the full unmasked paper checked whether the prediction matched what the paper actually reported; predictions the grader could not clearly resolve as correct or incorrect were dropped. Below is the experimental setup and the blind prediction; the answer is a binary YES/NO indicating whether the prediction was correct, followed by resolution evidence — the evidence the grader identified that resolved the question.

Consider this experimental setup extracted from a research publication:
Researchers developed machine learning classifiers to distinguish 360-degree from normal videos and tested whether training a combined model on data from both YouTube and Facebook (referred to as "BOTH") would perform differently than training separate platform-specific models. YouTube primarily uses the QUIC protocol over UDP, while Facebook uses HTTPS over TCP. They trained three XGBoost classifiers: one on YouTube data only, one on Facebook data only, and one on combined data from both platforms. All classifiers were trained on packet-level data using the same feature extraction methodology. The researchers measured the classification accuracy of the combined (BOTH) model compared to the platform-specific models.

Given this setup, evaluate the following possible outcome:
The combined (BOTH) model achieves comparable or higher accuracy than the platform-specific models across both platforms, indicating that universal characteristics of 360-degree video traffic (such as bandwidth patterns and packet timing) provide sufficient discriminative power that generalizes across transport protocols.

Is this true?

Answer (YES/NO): NO